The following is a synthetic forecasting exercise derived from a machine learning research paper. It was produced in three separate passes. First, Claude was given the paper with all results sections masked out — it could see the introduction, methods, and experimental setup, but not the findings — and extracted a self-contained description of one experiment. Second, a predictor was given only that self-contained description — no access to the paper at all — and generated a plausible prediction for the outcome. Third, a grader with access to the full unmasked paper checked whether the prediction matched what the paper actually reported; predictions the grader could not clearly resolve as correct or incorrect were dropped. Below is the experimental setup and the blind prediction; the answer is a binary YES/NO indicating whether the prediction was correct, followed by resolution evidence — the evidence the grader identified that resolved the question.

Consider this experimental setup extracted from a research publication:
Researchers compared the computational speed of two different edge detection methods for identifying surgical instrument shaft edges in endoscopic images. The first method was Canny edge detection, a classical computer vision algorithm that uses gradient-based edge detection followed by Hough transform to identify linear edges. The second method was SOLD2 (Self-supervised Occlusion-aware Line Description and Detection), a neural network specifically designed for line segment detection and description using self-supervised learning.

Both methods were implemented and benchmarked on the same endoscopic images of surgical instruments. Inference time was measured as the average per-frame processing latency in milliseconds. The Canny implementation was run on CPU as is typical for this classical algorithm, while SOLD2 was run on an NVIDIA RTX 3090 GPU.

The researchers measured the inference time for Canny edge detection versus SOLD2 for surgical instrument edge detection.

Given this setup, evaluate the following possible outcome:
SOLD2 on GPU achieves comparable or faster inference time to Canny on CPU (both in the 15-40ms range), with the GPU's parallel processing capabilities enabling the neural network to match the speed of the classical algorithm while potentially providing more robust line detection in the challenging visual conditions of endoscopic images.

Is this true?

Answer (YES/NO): NO